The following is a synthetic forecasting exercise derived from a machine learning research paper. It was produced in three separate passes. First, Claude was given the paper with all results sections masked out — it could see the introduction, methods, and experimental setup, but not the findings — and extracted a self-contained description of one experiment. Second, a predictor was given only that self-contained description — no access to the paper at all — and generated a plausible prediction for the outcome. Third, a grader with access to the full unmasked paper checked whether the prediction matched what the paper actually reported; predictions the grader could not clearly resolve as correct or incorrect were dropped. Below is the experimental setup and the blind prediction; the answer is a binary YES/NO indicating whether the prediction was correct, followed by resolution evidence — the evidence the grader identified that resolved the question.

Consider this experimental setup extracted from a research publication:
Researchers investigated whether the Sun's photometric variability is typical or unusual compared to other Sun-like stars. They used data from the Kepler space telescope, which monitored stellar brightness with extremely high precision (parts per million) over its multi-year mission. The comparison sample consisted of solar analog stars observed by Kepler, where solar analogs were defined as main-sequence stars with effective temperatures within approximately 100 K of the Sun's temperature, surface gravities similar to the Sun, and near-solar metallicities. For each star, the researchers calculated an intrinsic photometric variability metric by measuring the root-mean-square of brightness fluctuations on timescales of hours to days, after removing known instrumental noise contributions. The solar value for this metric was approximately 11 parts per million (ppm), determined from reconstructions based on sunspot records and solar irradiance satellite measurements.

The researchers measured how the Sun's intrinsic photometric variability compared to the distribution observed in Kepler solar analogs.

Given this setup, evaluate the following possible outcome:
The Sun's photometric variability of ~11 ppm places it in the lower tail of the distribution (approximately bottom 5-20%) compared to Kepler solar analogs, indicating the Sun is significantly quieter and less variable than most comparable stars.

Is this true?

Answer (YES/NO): YES